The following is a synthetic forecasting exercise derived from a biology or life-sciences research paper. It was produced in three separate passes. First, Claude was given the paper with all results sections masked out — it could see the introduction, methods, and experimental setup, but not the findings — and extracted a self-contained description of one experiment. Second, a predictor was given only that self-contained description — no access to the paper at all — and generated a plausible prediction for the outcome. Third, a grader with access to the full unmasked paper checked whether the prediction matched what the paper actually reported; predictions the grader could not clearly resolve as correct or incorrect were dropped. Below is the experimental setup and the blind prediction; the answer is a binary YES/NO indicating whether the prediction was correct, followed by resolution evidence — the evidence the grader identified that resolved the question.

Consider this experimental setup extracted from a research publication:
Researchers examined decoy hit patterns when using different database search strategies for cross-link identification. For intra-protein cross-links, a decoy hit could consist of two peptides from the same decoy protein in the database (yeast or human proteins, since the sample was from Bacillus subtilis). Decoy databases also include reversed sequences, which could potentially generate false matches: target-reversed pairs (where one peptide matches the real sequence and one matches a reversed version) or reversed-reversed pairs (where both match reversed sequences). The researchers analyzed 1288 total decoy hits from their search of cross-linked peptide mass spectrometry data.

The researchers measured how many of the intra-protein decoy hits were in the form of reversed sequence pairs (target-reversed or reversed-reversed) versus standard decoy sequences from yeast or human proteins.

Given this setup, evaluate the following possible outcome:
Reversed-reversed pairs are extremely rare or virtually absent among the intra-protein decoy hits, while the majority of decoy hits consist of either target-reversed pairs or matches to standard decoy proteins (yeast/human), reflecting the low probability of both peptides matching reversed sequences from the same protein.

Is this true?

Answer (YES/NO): YES